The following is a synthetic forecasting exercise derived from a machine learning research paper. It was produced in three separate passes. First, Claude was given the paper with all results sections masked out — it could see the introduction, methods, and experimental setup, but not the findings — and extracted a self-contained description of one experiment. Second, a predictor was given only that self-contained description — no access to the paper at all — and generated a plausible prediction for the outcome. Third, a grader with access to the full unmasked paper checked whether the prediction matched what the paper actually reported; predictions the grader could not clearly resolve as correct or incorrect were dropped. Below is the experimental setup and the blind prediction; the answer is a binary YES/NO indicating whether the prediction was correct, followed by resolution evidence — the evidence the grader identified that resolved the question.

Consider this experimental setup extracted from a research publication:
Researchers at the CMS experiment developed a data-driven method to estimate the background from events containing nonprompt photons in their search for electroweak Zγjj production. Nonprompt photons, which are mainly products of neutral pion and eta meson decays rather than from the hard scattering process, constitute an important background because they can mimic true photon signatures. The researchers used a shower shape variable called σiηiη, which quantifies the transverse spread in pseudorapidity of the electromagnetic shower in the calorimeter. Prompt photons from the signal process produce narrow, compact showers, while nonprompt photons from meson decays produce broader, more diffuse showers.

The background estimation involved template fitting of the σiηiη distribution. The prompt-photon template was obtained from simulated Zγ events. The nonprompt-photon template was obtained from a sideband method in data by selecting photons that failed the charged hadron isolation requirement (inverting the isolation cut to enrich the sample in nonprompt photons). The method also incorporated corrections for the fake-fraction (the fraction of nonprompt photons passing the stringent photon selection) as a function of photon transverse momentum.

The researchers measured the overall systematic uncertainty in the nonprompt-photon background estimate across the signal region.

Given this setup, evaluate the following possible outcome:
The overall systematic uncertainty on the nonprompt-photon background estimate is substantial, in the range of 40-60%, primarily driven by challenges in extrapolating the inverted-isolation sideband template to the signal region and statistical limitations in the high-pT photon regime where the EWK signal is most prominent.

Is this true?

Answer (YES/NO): NO